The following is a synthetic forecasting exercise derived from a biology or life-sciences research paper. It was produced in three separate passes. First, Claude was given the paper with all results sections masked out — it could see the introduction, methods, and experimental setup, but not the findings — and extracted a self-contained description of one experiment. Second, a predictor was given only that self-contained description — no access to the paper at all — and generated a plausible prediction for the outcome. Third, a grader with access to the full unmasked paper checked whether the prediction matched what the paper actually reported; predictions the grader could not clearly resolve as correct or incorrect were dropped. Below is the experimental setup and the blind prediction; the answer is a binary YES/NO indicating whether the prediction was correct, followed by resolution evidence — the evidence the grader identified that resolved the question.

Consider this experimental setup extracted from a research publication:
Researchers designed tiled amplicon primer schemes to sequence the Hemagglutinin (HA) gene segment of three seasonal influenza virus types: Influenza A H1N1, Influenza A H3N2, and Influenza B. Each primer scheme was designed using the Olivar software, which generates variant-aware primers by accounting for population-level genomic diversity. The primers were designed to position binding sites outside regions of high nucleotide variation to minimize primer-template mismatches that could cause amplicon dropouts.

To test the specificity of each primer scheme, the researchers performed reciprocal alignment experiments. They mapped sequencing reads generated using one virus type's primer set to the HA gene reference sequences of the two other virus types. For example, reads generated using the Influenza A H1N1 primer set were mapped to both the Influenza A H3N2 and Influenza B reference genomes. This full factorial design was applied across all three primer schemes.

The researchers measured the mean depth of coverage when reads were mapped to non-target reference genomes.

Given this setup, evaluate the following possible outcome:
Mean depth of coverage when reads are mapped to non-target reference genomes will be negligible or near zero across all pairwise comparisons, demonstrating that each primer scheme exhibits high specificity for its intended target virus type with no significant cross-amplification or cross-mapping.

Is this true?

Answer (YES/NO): YES